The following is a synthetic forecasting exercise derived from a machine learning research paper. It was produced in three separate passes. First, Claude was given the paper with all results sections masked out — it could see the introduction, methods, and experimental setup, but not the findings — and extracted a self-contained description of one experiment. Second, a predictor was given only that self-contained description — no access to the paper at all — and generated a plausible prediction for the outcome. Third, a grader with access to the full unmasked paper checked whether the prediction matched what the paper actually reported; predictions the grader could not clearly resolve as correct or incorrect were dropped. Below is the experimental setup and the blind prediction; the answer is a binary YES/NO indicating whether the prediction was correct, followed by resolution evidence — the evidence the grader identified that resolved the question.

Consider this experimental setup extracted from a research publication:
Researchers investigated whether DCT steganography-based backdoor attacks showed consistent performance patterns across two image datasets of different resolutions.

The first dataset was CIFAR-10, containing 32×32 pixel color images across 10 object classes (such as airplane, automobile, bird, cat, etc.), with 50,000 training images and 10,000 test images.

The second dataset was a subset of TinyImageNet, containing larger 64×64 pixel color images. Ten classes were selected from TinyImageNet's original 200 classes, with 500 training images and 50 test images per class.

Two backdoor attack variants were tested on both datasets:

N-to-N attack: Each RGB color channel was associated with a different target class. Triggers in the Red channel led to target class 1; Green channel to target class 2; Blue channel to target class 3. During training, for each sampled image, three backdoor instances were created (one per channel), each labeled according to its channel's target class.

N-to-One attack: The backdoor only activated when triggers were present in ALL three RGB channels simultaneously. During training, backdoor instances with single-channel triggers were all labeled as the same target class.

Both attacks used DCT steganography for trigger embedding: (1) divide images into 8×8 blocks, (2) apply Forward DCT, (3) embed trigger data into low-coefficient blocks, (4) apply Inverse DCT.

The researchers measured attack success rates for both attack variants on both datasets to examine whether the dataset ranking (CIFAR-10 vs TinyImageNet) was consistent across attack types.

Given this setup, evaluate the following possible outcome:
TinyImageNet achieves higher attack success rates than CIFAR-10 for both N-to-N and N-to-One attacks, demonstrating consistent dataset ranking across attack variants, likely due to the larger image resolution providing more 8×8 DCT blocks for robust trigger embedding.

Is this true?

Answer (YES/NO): NO